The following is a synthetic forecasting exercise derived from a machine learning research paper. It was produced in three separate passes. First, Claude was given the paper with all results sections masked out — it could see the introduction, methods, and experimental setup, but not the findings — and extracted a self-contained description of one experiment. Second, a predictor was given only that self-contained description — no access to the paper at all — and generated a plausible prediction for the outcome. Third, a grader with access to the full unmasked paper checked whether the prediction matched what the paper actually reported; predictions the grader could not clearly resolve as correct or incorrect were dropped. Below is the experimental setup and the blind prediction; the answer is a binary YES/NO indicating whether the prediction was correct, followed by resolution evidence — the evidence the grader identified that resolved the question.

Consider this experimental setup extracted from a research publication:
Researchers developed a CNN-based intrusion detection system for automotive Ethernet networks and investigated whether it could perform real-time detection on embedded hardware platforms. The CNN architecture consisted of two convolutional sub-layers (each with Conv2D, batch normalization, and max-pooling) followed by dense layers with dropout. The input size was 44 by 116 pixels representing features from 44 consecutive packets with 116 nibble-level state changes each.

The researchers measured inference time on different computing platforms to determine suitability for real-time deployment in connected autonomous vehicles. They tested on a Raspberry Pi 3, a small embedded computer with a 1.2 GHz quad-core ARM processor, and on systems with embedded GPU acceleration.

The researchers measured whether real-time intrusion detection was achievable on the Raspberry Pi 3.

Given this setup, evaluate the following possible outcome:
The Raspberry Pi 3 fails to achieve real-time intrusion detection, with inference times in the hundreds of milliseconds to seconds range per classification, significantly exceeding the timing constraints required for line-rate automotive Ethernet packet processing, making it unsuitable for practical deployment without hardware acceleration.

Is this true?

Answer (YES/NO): NO